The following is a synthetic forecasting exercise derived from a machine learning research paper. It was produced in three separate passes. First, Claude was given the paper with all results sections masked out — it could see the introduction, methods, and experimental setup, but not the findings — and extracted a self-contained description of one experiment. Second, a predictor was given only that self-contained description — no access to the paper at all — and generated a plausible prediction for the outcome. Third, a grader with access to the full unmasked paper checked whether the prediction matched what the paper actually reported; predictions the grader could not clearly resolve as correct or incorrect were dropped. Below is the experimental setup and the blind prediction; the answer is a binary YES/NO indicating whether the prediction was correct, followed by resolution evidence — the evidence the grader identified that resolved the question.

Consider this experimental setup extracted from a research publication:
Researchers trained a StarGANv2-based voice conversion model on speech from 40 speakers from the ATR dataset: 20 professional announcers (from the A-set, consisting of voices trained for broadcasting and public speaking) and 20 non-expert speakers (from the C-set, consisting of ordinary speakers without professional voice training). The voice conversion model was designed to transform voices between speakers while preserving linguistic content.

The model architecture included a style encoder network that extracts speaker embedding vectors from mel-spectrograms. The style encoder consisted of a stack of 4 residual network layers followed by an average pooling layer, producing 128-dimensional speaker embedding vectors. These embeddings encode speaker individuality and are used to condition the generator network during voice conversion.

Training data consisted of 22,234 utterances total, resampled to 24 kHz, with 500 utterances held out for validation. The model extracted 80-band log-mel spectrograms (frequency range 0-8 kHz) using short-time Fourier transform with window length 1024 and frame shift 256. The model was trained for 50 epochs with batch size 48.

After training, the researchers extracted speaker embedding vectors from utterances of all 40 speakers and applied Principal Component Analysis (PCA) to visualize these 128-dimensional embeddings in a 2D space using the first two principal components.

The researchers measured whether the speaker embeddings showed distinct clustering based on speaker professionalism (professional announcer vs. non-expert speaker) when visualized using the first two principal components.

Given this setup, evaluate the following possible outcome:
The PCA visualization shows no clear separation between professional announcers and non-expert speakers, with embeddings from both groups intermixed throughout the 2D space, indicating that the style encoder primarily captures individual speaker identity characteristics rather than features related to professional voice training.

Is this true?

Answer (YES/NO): NO